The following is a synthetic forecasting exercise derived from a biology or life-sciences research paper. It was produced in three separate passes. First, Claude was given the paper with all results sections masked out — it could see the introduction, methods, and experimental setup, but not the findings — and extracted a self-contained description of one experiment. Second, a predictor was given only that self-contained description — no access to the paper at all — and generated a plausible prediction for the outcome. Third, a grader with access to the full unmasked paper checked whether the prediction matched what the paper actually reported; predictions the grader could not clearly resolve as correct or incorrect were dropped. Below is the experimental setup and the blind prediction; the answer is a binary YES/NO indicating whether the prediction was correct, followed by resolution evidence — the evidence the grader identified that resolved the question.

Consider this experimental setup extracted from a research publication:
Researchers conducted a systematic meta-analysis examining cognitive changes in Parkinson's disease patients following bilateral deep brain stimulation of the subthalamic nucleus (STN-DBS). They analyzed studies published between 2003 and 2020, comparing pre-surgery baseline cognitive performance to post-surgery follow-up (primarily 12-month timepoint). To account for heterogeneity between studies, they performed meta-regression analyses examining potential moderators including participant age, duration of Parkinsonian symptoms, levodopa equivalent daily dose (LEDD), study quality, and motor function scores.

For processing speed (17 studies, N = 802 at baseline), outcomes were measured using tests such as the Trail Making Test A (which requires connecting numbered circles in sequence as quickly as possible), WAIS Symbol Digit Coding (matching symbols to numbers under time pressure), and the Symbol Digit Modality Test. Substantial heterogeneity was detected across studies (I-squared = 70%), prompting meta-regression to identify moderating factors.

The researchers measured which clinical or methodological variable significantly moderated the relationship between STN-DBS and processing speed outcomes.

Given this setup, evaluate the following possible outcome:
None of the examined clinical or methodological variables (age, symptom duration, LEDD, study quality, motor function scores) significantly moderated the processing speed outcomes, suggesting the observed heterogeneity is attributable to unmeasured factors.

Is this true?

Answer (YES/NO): NO